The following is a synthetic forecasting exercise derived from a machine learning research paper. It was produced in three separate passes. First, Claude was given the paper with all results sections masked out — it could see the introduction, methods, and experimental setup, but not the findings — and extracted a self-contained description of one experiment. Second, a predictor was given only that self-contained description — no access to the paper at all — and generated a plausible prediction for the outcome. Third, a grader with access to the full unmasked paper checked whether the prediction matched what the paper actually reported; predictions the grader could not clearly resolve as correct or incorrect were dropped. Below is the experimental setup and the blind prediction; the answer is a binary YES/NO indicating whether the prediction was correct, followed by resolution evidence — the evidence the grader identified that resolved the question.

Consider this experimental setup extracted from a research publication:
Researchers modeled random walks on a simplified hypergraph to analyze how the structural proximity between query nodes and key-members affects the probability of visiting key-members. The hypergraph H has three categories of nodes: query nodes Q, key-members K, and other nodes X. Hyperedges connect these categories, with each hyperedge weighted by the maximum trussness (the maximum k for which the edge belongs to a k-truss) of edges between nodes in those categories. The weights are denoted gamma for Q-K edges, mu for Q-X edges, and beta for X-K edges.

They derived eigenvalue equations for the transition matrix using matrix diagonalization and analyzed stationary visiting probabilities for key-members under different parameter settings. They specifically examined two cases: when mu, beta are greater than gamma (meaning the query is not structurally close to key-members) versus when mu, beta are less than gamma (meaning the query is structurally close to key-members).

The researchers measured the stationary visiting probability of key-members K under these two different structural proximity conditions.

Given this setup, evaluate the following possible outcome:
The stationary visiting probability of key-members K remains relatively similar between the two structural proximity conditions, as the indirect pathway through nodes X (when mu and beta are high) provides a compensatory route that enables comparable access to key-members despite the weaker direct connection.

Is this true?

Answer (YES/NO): NO